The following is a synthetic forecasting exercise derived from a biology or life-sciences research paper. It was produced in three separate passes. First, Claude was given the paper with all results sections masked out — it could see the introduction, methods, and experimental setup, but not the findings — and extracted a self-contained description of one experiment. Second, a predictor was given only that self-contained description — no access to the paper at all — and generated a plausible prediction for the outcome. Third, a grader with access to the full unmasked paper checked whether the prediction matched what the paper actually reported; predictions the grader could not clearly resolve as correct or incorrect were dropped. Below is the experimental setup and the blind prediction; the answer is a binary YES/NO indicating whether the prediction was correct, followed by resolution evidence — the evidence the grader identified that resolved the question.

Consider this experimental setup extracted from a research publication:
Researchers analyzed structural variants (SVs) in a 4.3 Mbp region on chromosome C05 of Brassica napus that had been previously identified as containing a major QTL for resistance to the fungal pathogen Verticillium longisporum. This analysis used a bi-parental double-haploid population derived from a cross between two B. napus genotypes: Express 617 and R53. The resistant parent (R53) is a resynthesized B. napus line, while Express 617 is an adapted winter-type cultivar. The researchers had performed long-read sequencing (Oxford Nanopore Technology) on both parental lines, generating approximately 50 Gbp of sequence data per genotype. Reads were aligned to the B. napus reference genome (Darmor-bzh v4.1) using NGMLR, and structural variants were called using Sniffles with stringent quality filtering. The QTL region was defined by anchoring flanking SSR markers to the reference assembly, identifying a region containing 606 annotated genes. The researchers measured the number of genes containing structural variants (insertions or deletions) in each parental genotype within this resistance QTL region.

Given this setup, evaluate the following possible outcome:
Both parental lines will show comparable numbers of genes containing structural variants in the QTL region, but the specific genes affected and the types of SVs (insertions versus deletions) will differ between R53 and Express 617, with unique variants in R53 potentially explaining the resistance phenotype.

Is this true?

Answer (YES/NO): YES